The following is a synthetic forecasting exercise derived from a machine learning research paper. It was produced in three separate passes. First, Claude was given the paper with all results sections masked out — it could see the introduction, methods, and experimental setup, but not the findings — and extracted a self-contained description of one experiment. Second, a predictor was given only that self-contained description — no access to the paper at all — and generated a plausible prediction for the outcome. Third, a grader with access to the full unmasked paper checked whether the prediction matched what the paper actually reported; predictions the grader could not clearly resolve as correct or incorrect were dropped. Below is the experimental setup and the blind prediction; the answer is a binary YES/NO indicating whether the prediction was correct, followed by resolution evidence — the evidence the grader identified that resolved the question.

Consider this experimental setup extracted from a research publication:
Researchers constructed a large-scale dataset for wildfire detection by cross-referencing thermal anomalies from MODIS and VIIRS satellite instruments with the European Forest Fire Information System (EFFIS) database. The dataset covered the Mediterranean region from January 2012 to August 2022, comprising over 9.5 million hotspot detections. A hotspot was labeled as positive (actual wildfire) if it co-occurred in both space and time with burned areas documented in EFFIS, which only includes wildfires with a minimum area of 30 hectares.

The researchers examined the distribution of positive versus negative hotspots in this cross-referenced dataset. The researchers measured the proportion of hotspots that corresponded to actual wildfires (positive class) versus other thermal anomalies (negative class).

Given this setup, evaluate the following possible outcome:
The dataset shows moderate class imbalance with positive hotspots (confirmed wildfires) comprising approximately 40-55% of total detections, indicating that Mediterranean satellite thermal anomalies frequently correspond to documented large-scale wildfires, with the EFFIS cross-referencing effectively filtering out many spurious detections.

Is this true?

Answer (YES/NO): NO